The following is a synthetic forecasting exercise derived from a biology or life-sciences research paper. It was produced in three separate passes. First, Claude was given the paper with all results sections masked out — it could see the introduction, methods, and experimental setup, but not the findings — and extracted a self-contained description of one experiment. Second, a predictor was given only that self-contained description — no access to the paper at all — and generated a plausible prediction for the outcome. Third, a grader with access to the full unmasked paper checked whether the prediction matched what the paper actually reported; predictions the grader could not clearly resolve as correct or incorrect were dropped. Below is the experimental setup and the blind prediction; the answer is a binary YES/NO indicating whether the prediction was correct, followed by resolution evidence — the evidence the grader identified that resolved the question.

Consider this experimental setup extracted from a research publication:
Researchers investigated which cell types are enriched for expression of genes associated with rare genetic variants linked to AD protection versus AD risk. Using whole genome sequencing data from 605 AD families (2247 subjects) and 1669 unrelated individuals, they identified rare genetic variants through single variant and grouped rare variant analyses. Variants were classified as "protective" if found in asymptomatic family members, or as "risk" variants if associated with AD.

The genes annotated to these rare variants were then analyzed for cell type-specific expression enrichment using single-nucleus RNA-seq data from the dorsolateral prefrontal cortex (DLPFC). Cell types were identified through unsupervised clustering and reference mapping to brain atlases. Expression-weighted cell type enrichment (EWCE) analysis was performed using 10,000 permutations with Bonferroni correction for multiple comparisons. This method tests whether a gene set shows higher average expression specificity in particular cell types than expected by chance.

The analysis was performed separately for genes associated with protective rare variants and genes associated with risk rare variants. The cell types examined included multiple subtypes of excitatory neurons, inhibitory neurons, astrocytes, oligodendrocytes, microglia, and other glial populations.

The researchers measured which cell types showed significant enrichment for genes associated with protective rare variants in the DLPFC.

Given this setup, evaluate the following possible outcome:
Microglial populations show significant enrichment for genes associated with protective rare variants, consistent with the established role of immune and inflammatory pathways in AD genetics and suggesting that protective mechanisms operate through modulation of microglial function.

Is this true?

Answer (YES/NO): NO